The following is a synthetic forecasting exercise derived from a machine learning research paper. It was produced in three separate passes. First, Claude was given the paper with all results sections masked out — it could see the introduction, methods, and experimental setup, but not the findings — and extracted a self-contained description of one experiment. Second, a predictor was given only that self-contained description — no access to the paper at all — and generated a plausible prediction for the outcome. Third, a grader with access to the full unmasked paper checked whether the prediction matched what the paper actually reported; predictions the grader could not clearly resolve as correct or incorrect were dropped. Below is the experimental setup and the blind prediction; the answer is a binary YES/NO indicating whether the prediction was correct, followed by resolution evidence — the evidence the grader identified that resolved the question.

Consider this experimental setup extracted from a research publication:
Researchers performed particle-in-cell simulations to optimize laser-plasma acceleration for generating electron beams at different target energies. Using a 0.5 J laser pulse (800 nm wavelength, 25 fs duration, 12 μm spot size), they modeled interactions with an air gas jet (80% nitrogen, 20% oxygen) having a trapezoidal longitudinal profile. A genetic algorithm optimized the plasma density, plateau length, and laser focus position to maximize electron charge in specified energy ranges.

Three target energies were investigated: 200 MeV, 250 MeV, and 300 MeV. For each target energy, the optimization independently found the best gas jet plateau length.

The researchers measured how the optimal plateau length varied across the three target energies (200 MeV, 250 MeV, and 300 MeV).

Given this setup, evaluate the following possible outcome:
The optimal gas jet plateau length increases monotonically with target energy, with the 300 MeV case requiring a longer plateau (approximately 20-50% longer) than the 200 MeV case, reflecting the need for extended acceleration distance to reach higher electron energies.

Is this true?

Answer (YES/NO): YES